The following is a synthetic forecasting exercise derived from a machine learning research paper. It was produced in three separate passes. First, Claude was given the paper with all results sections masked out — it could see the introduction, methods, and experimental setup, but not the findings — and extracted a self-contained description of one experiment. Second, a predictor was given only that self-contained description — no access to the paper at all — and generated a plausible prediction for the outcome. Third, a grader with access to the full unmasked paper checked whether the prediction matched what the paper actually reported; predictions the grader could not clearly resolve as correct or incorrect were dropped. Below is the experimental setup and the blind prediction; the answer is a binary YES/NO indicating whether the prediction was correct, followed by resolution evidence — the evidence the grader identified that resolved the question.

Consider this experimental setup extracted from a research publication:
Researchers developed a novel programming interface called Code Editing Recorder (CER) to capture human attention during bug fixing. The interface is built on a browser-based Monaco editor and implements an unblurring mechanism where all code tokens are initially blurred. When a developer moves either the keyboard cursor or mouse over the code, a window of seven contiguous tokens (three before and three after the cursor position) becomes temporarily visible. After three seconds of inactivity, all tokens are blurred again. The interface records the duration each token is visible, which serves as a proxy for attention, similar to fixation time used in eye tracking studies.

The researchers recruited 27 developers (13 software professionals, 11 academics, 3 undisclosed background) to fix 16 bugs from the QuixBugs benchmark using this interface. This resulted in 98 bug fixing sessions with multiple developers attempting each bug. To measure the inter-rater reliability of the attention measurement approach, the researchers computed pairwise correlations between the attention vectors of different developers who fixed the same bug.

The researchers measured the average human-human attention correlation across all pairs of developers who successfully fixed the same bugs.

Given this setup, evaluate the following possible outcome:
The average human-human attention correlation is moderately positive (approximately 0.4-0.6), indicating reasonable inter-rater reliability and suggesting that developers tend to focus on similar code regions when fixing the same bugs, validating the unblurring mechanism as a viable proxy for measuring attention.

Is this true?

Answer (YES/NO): YES